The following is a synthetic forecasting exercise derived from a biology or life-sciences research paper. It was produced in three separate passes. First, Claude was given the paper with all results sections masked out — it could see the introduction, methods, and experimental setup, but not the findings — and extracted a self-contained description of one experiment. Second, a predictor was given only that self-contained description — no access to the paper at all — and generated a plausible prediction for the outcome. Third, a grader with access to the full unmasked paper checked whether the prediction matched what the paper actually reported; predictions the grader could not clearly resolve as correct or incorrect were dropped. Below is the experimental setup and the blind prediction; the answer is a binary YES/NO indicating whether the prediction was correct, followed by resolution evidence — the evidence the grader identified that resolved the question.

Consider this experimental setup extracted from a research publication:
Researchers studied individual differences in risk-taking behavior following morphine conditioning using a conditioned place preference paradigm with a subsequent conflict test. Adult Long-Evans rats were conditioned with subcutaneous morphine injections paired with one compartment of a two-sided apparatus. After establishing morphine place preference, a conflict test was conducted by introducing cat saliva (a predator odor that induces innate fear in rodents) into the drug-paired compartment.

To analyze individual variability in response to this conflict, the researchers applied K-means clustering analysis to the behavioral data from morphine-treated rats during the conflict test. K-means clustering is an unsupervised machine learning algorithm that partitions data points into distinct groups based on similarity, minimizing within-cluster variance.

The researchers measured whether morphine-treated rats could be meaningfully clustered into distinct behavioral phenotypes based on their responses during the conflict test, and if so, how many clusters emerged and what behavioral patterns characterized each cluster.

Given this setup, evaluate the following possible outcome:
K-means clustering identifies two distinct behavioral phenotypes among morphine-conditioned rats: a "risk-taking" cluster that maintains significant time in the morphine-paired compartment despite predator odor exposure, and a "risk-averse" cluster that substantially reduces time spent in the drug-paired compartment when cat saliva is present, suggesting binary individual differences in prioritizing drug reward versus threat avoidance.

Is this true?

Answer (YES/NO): YES